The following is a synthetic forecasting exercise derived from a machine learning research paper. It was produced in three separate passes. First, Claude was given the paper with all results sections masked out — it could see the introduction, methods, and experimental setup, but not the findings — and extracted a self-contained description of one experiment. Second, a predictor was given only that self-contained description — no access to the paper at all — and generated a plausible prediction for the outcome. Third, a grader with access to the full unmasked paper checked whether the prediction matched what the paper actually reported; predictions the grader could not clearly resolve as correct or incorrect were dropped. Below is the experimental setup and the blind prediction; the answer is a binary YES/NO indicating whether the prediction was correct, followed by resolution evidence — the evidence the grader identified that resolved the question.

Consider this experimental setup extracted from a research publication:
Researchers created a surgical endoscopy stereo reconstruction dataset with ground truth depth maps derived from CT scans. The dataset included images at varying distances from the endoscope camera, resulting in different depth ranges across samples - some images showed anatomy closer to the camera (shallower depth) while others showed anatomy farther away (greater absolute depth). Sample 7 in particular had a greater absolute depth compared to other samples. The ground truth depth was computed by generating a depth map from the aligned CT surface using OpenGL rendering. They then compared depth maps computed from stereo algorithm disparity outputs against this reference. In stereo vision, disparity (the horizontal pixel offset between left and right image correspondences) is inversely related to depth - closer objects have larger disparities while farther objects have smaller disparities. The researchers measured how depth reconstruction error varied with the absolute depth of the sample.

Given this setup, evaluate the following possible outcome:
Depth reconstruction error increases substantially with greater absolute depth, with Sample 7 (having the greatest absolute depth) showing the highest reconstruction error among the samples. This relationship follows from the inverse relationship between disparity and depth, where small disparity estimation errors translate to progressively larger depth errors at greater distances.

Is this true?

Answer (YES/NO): NO